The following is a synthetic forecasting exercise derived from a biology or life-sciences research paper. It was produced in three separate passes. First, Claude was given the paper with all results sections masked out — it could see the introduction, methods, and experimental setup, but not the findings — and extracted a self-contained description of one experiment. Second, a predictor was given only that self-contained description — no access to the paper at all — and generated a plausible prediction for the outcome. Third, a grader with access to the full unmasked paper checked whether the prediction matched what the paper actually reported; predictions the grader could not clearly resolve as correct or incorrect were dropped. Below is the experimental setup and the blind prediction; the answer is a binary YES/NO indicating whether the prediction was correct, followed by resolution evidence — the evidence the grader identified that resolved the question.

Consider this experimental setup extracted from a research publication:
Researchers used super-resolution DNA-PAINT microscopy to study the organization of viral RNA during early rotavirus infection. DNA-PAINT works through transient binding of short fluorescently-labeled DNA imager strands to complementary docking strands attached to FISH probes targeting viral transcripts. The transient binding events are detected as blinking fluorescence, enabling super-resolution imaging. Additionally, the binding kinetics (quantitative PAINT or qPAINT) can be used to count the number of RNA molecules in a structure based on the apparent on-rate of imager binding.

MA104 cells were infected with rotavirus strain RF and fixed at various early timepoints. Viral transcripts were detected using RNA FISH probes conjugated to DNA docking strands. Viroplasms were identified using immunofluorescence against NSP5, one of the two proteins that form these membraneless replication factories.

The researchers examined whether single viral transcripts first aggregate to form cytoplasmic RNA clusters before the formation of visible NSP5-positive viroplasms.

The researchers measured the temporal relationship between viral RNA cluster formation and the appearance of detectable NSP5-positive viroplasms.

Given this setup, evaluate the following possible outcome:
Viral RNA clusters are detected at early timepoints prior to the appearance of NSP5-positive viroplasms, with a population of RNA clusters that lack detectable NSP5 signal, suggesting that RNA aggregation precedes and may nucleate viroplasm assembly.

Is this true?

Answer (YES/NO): NO